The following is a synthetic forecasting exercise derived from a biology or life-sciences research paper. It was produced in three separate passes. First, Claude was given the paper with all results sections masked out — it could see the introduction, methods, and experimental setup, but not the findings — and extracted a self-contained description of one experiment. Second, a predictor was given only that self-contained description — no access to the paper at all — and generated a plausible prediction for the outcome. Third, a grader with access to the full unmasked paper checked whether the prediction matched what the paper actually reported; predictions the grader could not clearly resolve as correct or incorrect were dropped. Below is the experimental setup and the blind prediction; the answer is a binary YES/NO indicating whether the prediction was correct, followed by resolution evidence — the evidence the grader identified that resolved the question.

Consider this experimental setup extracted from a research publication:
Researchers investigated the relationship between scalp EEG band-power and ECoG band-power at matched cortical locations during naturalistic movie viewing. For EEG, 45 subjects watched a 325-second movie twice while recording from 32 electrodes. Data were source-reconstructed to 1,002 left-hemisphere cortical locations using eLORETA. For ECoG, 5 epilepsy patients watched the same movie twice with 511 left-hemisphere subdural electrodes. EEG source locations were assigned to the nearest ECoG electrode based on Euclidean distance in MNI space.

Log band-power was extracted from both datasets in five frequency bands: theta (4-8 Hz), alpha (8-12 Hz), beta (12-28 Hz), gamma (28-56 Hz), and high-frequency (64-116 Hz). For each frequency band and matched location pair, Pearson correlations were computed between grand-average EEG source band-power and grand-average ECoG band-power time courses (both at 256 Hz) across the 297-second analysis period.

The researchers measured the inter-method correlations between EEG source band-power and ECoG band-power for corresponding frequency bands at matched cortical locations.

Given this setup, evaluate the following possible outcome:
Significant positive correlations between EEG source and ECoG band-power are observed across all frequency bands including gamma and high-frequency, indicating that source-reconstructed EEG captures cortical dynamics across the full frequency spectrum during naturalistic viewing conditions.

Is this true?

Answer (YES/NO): NO